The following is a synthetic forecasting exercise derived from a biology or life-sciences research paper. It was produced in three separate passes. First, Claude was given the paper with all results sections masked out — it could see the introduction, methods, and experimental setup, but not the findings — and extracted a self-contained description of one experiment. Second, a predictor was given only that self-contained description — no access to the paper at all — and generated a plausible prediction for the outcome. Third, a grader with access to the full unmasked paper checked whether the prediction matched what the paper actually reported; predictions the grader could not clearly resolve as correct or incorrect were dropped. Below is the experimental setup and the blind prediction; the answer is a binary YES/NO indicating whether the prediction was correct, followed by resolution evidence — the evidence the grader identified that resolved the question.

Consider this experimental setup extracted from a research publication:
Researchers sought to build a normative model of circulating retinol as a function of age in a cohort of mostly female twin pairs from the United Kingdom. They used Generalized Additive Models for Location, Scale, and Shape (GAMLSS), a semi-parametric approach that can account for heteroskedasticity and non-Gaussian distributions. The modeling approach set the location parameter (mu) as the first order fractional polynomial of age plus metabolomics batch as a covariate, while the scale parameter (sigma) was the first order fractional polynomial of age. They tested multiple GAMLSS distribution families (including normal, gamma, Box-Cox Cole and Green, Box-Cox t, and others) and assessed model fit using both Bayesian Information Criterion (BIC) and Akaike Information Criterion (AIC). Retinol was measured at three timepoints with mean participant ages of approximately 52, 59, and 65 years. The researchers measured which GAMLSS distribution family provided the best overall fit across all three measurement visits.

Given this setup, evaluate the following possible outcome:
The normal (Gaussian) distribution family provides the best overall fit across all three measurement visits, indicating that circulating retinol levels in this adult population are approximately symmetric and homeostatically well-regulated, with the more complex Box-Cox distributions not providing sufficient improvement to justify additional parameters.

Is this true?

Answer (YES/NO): NO